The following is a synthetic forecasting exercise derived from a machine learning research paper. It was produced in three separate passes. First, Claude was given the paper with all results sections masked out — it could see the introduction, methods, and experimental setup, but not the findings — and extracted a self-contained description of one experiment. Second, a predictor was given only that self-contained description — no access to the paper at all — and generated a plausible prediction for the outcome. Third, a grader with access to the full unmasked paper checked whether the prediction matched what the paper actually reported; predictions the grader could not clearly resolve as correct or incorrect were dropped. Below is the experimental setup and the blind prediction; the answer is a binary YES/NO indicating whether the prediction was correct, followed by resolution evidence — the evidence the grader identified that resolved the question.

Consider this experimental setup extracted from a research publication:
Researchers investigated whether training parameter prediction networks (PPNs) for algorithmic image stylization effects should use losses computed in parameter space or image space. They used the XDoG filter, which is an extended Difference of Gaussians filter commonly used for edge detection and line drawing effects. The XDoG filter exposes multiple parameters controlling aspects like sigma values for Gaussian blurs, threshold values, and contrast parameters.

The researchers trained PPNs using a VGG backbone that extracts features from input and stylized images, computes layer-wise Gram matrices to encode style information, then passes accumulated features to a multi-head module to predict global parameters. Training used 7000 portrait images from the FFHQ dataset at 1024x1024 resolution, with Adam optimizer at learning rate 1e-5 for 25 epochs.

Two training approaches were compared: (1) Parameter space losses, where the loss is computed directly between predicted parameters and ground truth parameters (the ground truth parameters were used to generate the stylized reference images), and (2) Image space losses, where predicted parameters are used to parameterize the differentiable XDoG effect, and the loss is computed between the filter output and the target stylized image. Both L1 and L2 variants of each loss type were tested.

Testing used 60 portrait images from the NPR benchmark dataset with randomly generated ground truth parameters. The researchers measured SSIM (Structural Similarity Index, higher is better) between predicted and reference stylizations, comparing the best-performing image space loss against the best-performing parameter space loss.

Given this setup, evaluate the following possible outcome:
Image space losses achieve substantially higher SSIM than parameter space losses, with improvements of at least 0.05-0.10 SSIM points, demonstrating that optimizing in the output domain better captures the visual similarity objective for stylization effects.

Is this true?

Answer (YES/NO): NO